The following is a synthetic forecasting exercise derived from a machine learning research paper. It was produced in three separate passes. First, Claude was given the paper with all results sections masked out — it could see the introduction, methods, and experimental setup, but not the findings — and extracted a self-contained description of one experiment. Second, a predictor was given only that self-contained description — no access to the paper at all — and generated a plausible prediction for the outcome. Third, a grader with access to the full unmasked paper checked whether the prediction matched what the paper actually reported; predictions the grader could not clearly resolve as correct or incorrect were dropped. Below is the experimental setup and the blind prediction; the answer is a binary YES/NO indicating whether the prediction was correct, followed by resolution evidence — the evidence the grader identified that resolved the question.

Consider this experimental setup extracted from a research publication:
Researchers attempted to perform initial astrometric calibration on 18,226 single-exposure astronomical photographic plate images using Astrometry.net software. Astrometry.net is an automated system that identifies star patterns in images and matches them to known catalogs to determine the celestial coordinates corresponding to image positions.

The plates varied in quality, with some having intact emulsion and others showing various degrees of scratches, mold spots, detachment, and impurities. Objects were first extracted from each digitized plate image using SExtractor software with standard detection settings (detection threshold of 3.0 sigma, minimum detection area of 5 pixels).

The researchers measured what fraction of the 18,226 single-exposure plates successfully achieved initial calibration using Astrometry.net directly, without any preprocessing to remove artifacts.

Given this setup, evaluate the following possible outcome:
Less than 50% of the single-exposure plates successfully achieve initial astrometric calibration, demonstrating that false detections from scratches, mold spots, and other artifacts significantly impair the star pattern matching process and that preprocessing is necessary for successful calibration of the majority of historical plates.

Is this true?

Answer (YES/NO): NO